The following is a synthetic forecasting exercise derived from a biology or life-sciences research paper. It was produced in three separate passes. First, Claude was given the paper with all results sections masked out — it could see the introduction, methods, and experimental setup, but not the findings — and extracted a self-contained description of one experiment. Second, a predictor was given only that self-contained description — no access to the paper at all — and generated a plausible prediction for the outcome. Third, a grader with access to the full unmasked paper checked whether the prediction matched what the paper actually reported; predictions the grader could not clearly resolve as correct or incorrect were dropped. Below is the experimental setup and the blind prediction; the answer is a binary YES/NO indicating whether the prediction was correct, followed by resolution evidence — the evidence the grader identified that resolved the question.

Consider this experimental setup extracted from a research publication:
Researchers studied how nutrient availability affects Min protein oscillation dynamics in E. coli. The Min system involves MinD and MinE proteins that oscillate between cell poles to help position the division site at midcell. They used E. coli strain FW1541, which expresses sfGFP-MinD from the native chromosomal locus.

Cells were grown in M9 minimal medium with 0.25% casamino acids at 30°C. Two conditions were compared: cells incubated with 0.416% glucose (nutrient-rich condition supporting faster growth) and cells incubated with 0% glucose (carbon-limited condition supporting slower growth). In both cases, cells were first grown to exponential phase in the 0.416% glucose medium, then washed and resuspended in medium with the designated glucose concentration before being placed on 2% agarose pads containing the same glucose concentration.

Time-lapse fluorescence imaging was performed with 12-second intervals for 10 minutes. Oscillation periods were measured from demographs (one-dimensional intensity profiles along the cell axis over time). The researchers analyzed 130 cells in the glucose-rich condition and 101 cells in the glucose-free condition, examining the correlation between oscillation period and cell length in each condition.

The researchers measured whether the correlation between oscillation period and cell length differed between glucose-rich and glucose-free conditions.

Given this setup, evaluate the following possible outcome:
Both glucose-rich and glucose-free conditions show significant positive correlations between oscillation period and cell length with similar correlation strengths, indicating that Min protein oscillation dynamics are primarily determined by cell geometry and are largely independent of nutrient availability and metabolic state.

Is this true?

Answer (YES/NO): NO